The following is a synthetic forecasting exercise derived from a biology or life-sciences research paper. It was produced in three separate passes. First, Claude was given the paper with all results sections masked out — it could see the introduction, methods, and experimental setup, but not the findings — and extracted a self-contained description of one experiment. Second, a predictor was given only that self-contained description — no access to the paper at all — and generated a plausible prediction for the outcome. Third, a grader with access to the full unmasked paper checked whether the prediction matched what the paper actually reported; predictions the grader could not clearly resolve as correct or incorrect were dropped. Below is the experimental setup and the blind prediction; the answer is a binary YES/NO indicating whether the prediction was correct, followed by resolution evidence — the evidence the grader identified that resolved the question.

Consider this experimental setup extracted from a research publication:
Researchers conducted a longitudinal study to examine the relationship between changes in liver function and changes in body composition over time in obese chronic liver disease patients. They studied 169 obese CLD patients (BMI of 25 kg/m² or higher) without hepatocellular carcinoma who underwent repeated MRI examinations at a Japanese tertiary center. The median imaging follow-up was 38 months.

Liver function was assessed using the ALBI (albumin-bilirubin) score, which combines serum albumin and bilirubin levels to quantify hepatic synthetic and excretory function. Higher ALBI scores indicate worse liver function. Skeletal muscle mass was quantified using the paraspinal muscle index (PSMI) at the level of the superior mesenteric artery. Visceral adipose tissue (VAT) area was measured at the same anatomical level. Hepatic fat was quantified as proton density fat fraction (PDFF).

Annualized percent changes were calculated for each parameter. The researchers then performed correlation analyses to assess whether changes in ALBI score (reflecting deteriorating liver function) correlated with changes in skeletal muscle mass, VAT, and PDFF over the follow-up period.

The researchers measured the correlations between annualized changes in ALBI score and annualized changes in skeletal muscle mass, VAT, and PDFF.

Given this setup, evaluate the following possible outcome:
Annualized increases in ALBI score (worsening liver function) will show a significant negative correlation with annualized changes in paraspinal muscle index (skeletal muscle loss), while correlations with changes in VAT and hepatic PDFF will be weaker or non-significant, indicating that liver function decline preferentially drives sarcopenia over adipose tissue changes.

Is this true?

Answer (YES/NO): NO